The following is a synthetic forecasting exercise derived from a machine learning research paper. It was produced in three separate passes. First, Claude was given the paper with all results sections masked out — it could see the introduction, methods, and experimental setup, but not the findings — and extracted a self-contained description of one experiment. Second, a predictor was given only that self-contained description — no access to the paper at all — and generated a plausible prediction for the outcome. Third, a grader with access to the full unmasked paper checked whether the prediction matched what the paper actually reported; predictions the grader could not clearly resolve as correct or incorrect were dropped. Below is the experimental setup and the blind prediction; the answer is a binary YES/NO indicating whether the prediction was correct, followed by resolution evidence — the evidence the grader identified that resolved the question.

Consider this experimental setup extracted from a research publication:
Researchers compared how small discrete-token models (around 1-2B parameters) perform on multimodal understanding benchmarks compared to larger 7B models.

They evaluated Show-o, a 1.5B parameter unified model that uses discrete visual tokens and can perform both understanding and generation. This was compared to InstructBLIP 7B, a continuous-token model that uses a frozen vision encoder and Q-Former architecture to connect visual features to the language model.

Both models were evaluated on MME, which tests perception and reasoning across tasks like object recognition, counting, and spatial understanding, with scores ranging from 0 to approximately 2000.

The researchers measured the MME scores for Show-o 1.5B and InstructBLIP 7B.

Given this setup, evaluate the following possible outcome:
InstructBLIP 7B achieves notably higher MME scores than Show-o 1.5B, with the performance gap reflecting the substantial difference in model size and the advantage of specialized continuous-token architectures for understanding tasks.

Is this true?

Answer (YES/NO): YES